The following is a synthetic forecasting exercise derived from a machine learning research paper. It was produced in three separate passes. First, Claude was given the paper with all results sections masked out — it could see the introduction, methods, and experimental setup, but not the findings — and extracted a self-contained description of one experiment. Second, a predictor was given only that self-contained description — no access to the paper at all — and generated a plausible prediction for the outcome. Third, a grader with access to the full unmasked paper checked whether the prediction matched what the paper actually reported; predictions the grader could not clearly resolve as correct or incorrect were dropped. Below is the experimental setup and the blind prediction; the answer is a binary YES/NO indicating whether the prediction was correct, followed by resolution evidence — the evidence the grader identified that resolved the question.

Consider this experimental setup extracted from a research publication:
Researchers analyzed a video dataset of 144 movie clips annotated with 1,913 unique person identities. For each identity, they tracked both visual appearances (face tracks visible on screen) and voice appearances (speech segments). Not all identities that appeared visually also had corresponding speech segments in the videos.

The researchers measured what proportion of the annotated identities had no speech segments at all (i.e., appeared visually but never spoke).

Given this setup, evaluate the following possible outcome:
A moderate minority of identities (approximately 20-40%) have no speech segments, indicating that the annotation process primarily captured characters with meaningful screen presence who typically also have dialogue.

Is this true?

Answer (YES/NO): YES